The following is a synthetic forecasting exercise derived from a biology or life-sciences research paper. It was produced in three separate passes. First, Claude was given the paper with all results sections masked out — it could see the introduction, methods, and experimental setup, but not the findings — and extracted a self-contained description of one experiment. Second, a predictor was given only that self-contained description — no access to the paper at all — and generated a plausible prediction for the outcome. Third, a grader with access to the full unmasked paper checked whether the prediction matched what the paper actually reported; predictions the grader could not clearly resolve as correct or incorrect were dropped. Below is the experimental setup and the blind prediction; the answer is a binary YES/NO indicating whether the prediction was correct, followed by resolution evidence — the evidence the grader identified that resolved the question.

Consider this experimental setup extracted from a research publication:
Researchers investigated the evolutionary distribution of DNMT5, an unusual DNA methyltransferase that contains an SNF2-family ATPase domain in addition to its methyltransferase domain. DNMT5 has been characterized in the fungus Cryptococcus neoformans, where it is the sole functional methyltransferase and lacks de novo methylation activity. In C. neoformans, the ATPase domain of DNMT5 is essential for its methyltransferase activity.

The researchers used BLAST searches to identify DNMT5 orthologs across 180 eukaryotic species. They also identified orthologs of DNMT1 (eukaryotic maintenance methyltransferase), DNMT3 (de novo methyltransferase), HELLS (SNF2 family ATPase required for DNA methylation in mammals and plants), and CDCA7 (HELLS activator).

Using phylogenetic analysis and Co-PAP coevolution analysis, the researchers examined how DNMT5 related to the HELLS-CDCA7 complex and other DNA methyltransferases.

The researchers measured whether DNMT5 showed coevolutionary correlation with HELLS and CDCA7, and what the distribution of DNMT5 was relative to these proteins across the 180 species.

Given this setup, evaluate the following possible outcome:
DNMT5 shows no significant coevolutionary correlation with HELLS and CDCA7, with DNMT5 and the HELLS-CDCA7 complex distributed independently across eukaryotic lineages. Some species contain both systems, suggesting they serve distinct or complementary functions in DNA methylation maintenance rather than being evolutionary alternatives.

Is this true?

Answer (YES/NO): YES